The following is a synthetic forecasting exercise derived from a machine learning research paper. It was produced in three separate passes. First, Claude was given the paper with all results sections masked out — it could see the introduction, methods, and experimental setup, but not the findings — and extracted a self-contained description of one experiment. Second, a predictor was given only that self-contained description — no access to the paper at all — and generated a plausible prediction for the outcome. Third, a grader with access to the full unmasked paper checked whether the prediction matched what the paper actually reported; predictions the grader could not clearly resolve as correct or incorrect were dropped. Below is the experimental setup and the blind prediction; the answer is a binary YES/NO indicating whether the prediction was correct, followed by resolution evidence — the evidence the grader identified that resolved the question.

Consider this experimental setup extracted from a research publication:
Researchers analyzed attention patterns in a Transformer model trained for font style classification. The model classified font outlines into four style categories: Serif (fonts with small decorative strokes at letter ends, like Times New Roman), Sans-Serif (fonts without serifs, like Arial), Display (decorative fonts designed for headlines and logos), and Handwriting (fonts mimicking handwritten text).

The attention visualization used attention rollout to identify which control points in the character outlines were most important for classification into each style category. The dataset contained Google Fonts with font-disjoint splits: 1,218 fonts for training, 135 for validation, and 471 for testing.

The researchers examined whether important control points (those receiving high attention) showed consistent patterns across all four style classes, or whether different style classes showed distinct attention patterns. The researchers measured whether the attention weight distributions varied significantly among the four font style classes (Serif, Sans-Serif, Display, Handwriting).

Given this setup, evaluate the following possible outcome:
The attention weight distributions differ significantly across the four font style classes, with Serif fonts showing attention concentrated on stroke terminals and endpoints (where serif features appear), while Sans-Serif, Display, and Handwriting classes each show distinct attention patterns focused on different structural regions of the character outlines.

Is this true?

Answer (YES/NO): YES